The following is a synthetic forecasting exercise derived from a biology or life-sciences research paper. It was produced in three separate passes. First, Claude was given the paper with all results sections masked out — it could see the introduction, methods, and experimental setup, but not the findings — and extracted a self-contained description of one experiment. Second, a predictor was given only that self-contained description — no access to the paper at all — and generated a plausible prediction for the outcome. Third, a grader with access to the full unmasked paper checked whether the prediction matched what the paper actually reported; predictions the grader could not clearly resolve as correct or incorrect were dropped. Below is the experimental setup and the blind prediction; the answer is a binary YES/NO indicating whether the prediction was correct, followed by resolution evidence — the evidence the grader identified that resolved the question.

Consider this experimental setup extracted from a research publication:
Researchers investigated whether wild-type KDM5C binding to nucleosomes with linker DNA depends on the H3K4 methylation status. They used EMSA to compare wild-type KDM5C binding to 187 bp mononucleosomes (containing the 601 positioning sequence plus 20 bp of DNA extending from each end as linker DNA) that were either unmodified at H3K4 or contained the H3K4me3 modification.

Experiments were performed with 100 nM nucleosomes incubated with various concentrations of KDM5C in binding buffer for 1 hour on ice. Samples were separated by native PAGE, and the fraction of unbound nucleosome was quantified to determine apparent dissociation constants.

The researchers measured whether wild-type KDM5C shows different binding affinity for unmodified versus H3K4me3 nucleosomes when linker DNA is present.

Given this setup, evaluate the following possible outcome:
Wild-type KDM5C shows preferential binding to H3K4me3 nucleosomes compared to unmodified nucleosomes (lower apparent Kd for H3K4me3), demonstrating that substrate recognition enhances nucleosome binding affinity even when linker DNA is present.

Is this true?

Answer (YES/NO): NO